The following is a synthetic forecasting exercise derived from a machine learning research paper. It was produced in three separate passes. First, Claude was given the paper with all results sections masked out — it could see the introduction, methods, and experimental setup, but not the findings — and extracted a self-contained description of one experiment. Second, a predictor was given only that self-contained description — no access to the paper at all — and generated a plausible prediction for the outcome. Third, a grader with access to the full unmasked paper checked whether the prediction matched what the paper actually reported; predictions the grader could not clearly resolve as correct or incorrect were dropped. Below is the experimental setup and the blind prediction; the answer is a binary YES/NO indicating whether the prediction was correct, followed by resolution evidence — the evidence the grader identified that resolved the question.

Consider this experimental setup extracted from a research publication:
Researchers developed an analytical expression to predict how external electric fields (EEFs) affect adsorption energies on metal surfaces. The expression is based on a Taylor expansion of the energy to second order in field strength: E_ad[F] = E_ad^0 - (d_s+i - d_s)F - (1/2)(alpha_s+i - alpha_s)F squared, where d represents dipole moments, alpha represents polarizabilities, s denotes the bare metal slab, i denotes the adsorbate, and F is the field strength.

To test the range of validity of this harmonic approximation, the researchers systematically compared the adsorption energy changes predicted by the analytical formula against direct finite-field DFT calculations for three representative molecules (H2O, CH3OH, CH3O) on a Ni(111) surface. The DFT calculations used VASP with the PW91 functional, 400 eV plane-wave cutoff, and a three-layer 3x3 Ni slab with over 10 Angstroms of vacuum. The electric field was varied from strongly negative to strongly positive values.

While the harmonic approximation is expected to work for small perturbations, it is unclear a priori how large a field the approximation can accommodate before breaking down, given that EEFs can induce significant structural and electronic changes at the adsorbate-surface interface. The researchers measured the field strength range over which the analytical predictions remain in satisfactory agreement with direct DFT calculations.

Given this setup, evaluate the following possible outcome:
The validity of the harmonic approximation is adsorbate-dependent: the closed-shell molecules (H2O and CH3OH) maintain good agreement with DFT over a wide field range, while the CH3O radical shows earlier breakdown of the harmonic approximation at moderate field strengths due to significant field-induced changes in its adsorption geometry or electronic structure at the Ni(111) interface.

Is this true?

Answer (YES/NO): NO